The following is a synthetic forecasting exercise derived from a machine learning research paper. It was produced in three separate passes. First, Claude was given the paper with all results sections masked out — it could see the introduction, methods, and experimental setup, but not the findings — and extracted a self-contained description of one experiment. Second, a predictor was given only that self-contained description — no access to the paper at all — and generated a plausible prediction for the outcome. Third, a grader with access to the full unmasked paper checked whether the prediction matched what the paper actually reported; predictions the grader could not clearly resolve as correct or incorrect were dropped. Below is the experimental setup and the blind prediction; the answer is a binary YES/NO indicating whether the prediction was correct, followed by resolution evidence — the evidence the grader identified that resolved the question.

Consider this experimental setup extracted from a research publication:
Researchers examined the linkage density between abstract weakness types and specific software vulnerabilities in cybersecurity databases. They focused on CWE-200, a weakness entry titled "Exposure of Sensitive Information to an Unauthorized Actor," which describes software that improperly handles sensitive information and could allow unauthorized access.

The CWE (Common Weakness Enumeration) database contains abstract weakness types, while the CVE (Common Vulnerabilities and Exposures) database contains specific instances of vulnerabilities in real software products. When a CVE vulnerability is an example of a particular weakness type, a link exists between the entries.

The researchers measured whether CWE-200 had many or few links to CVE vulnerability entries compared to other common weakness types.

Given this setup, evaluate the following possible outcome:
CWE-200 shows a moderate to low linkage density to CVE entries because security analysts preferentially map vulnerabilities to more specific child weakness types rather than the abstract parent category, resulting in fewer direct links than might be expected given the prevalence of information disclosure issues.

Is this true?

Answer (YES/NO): NO